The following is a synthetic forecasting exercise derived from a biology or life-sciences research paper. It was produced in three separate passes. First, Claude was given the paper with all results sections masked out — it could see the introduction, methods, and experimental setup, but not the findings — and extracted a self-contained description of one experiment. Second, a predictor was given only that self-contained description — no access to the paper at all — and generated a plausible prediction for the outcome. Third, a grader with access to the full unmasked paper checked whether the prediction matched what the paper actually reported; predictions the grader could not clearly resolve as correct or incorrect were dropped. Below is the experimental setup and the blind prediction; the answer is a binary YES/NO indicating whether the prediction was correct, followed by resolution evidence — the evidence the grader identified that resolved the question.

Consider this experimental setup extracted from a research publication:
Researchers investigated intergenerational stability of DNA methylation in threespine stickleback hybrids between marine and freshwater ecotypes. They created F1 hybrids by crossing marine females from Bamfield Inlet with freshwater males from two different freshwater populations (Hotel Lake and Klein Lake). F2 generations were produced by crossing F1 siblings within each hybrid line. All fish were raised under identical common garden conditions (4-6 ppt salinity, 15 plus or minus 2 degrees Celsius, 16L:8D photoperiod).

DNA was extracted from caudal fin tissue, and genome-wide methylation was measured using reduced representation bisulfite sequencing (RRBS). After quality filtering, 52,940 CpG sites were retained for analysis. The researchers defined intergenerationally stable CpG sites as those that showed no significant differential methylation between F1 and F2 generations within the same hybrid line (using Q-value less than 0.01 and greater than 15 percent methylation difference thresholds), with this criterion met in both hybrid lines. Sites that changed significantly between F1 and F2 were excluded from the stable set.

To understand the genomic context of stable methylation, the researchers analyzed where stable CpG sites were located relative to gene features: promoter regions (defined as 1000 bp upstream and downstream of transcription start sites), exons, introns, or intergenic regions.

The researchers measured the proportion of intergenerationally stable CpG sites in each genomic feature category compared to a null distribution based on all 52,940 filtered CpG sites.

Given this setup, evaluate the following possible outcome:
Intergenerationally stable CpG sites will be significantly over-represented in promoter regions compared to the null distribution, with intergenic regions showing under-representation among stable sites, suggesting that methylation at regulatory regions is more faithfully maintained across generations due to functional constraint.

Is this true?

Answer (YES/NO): NO